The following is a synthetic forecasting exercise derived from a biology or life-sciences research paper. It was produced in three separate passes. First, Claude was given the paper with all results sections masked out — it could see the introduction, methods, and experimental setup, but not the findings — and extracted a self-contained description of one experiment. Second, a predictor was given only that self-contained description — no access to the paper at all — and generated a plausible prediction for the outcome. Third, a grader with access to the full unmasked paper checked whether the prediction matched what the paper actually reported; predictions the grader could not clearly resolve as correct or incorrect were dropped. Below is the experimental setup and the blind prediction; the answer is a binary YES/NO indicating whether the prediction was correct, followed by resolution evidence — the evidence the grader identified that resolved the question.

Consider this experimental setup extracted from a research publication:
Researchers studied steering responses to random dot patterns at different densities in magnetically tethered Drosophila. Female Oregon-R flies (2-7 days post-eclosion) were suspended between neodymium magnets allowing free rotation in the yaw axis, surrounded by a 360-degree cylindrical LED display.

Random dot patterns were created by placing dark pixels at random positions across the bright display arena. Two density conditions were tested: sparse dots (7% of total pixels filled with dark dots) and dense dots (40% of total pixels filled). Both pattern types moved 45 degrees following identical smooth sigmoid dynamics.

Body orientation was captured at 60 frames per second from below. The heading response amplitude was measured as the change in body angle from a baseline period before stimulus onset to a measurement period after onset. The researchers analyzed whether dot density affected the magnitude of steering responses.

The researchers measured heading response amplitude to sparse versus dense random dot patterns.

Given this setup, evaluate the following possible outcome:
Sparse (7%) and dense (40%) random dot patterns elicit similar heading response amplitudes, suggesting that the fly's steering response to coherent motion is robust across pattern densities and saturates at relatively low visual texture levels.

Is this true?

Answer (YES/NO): NO